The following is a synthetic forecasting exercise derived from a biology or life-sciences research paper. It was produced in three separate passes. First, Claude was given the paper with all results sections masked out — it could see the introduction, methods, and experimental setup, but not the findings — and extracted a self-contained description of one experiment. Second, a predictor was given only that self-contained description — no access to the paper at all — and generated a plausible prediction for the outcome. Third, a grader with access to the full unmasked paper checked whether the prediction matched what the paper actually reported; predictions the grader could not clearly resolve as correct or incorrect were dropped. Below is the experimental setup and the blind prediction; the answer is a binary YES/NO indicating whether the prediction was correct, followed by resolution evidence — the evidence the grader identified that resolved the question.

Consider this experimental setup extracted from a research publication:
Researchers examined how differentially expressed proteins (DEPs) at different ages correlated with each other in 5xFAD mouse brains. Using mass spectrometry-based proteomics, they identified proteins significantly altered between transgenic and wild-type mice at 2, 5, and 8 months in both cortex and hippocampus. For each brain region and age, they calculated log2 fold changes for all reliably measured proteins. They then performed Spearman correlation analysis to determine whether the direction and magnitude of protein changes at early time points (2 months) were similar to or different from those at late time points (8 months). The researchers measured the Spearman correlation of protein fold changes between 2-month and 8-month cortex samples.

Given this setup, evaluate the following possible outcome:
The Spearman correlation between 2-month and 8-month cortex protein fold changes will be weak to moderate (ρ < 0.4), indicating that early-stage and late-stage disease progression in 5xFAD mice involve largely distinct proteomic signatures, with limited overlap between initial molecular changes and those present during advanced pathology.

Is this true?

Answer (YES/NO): NO